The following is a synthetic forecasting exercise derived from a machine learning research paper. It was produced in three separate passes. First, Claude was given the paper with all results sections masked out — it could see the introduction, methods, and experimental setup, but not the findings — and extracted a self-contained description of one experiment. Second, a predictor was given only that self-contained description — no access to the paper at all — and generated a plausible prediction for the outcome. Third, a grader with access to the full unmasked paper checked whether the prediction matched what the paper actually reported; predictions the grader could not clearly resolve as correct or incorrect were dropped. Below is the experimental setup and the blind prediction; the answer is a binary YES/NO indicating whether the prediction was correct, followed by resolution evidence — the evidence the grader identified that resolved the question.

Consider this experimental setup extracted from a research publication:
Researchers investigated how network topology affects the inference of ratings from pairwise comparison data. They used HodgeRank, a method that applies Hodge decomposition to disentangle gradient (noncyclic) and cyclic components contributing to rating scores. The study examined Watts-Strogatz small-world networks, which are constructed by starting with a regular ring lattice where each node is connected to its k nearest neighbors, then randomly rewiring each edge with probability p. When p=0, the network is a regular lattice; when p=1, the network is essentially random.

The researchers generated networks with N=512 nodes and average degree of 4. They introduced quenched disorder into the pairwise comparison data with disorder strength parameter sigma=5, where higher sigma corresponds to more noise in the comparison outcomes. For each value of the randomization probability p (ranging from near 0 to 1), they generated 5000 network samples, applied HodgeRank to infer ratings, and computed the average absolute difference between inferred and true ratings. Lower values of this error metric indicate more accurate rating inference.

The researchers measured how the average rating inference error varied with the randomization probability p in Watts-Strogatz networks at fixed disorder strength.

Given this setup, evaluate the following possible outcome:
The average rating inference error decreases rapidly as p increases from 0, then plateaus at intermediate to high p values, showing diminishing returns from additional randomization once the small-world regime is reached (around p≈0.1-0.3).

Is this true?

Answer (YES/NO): NO